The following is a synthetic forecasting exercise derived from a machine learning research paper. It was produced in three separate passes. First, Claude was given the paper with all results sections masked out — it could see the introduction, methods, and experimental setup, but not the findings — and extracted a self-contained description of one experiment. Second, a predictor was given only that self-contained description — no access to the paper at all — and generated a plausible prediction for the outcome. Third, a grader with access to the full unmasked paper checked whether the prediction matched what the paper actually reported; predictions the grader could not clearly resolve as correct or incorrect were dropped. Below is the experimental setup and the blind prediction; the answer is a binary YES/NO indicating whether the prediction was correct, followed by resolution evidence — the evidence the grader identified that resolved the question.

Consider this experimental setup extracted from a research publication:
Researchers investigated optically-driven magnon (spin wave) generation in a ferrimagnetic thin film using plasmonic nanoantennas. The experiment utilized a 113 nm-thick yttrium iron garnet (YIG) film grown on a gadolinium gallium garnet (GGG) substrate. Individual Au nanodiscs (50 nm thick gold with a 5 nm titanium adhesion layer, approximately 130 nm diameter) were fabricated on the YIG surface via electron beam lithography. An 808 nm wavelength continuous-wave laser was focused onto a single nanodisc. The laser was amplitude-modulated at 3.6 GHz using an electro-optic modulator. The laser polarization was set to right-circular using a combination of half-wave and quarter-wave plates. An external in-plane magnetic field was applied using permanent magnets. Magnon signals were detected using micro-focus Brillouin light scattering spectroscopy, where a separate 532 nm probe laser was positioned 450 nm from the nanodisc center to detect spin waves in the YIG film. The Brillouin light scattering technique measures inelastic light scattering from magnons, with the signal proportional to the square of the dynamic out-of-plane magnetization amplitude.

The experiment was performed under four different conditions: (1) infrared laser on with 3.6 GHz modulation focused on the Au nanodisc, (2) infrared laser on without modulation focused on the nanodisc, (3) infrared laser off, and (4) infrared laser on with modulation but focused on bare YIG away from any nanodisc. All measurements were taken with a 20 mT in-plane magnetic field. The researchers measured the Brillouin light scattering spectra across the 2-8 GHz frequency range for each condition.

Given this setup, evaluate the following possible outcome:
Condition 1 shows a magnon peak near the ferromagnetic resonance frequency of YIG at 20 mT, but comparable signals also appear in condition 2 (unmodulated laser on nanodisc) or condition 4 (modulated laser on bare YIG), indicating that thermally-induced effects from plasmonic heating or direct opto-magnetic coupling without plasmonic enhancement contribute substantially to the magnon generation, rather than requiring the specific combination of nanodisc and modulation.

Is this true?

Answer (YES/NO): NO